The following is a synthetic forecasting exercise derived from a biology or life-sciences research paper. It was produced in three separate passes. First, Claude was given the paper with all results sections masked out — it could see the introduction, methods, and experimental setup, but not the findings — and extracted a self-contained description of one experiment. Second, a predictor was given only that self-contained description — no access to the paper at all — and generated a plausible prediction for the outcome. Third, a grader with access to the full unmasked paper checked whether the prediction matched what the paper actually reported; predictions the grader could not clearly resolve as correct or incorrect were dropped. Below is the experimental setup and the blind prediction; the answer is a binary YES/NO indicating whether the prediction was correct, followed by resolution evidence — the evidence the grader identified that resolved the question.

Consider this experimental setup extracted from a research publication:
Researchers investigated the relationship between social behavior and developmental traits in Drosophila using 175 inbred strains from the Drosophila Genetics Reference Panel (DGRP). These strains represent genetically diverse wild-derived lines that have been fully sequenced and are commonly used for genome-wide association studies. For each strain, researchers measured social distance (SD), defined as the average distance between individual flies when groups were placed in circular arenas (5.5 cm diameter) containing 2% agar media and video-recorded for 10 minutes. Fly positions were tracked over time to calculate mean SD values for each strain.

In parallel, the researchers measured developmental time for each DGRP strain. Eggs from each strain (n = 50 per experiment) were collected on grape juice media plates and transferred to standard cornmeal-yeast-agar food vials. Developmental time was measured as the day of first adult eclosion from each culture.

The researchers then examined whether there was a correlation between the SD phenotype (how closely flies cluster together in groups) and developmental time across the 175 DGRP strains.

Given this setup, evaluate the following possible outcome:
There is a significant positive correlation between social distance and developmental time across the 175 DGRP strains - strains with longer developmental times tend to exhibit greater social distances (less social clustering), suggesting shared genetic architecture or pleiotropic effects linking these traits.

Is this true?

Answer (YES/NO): NO